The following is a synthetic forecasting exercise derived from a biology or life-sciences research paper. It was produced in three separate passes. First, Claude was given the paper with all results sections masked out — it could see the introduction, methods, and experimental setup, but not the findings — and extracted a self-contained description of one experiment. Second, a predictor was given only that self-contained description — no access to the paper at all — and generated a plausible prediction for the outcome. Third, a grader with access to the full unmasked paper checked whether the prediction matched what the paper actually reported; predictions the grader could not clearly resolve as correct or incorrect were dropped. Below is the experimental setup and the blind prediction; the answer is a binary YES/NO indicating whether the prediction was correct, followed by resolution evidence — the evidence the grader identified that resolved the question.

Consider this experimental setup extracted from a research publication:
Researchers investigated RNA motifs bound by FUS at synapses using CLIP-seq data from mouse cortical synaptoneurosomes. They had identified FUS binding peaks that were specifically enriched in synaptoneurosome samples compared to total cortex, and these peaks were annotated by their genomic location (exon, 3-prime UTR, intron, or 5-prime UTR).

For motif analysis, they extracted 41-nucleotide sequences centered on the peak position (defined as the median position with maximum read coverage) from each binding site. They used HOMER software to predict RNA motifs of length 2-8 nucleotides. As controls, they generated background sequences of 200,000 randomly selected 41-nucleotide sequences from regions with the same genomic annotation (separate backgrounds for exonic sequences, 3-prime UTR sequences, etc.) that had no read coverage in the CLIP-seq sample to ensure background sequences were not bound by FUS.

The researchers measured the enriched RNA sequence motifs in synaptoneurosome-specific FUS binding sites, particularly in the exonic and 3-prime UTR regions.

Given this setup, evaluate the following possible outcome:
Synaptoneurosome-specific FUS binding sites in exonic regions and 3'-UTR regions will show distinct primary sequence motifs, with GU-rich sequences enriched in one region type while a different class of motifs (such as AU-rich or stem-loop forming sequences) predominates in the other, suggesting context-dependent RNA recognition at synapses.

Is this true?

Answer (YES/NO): NO